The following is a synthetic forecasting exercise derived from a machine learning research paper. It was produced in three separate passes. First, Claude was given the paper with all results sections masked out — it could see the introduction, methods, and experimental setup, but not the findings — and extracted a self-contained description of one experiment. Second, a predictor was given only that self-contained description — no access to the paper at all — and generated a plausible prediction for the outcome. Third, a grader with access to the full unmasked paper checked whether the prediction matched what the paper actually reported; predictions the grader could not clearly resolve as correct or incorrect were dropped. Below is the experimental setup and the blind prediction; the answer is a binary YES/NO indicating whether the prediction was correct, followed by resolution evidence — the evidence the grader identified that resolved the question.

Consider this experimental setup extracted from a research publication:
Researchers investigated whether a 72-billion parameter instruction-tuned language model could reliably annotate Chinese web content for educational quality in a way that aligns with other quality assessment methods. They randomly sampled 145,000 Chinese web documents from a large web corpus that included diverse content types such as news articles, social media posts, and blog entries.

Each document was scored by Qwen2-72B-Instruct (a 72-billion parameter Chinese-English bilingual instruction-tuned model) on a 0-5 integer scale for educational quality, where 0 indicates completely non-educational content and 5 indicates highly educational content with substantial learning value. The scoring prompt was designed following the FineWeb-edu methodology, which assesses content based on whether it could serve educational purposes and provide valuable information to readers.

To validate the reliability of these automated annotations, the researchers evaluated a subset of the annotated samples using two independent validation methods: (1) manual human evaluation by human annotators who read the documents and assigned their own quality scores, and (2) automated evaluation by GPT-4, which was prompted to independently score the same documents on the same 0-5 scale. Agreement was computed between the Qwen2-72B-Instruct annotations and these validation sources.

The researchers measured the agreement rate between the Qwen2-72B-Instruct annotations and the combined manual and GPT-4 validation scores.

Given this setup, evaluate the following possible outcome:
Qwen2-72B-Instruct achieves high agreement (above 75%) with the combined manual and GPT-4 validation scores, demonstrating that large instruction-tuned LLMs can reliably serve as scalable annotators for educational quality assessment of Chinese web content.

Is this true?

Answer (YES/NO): YES